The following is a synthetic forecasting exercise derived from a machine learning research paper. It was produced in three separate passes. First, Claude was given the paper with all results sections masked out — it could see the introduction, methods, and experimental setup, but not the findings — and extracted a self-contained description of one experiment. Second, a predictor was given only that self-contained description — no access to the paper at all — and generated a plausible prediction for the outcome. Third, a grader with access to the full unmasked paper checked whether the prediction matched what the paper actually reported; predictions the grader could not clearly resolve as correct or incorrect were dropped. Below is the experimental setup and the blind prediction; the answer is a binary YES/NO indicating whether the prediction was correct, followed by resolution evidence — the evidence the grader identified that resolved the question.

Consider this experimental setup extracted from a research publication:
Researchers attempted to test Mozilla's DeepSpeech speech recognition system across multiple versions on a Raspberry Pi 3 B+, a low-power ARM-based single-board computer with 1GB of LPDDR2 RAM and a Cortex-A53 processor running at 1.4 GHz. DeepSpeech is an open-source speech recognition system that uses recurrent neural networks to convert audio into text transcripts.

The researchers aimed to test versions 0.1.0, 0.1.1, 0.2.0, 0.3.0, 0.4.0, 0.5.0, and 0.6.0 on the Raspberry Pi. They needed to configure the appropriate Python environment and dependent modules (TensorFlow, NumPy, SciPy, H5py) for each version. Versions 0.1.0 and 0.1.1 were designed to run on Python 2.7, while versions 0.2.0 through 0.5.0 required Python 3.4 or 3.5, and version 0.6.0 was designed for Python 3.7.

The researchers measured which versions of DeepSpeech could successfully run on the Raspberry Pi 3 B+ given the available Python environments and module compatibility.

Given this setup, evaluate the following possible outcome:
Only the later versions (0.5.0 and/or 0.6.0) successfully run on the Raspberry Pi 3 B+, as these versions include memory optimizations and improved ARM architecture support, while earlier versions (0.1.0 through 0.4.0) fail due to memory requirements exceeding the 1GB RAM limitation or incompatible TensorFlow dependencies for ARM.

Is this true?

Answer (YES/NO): NO